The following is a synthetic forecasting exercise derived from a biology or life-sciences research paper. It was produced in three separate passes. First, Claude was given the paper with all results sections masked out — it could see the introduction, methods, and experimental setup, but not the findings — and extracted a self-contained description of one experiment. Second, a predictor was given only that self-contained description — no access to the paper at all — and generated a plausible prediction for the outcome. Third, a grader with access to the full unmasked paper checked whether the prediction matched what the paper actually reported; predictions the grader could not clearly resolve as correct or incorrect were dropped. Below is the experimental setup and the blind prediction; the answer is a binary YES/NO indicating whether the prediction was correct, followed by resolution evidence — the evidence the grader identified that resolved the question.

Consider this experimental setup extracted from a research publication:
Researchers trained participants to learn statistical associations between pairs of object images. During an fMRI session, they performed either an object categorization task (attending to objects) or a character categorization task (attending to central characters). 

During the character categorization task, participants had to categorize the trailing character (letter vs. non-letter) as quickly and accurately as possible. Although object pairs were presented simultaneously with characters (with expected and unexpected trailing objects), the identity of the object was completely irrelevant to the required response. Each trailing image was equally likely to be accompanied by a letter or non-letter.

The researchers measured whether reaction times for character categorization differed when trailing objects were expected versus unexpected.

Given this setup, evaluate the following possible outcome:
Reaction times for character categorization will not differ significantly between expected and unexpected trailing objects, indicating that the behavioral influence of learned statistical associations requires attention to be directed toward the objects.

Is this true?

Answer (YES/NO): YES